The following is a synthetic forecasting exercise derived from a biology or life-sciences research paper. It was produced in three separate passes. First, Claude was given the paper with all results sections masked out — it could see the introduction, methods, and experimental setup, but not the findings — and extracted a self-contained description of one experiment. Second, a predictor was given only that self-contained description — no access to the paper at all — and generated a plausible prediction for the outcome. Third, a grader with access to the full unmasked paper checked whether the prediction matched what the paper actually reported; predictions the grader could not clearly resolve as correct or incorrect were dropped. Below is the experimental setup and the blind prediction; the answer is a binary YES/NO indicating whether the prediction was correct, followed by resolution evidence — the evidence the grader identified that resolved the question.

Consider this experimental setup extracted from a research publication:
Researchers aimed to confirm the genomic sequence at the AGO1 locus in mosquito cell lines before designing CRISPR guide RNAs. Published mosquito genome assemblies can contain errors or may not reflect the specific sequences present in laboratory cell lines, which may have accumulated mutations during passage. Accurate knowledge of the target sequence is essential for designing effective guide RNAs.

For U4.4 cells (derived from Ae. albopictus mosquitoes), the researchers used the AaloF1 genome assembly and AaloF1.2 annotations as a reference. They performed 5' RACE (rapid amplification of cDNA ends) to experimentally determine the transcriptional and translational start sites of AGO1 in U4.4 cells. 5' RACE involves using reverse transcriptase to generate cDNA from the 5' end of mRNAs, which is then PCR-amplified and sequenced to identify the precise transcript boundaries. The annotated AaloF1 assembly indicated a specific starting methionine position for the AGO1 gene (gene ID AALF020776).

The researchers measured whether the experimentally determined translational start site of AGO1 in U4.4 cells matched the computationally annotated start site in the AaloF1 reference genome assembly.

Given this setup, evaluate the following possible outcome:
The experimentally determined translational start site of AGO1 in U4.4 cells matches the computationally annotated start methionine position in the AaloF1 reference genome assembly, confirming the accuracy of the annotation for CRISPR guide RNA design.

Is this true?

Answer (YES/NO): NO